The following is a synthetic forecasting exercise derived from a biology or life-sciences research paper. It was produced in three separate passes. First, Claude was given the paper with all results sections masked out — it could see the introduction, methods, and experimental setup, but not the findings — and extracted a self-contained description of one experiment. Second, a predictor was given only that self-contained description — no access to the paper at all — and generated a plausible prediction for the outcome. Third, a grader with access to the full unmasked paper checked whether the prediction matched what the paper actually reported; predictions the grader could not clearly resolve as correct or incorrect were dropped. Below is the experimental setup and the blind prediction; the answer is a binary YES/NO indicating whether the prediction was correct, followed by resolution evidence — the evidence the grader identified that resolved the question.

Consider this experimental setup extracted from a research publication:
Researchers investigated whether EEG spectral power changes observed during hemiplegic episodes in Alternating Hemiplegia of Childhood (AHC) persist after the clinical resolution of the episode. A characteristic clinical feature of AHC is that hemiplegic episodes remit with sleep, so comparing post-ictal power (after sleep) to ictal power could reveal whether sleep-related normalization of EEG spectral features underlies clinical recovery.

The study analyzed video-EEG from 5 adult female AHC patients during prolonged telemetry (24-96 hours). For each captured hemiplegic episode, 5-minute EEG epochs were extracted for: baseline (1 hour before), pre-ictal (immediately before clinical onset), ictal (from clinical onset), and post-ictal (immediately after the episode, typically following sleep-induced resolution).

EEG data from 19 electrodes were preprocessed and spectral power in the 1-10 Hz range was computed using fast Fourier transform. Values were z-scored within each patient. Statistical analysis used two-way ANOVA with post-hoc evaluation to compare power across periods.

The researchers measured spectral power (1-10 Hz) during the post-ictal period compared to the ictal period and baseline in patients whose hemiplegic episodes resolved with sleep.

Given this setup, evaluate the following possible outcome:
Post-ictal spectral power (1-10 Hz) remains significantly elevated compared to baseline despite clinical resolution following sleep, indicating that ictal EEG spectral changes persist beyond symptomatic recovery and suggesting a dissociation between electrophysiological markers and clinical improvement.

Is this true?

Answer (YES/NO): NO